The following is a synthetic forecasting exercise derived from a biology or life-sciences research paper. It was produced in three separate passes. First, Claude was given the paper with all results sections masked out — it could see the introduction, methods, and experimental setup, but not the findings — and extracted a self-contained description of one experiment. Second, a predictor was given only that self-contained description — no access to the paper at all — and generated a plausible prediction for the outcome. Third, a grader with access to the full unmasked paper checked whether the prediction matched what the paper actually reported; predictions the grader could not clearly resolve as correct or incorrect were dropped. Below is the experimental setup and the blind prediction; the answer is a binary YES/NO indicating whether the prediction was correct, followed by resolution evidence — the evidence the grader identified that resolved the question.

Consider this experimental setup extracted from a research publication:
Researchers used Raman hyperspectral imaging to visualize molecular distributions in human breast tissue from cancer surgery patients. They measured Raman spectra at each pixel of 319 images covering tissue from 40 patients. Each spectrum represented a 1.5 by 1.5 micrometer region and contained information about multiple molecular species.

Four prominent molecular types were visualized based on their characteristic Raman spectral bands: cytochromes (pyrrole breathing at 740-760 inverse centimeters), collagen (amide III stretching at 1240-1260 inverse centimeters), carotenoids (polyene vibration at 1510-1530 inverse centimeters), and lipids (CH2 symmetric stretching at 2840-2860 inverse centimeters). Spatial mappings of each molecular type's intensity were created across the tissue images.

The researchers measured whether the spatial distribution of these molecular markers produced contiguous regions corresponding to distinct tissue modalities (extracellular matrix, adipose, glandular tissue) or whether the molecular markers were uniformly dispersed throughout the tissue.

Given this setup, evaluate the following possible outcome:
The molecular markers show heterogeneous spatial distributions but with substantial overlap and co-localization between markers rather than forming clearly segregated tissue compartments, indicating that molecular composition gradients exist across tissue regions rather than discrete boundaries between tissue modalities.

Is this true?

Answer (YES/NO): NO